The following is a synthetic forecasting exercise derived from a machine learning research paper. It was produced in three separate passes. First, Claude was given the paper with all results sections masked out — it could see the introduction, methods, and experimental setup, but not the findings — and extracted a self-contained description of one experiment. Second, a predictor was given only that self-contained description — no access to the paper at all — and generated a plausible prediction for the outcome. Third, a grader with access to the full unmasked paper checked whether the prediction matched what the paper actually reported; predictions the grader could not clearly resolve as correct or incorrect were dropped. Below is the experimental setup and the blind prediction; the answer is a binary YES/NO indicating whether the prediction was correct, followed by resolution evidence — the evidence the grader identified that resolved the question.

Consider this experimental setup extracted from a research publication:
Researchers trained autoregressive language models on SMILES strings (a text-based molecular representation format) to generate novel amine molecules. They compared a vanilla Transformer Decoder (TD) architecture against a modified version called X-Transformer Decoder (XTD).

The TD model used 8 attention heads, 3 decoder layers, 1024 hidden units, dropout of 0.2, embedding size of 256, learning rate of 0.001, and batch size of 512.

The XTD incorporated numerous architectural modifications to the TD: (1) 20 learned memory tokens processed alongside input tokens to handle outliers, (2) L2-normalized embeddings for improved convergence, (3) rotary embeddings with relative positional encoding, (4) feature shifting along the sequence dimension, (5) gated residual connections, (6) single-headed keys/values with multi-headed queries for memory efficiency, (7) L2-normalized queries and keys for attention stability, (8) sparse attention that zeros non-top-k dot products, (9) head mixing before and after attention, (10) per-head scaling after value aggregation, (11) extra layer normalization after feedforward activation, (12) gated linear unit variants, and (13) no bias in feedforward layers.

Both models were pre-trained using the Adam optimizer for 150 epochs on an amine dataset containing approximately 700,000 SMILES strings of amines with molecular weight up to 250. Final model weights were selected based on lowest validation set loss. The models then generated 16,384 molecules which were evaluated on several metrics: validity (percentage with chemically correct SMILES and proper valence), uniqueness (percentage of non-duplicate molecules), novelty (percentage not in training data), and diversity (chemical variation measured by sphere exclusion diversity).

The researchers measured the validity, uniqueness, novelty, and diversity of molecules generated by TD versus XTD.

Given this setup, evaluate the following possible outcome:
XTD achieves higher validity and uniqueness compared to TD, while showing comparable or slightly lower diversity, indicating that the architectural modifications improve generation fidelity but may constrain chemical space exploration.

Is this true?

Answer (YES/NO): NO